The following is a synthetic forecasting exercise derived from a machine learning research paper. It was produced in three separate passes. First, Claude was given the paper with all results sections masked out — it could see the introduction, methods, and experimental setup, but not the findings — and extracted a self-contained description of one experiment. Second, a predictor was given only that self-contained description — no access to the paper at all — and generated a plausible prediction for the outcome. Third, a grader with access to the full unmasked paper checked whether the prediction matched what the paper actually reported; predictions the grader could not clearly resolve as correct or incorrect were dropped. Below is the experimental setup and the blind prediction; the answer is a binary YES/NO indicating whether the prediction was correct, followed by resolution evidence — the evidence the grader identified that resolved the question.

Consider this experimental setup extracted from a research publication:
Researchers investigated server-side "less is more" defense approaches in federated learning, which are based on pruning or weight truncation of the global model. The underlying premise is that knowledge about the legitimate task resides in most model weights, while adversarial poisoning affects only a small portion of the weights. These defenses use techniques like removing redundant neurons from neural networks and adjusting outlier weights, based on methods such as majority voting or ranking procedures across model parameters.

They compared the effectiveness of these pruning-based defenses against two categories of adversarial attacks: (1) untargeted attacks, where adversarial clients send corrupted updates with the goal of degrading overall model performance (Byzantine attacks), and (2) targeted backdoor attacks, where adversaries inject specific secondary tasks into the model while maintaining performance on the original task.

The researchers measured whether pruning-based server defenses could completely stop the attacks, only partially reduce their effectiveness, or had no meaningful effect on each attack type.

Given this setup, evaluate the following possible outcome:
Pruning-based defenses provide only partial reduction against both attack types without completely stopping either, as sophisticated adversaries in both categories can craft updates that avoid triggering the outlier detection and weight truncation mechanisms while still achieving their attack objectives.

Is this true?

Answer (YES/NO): NO